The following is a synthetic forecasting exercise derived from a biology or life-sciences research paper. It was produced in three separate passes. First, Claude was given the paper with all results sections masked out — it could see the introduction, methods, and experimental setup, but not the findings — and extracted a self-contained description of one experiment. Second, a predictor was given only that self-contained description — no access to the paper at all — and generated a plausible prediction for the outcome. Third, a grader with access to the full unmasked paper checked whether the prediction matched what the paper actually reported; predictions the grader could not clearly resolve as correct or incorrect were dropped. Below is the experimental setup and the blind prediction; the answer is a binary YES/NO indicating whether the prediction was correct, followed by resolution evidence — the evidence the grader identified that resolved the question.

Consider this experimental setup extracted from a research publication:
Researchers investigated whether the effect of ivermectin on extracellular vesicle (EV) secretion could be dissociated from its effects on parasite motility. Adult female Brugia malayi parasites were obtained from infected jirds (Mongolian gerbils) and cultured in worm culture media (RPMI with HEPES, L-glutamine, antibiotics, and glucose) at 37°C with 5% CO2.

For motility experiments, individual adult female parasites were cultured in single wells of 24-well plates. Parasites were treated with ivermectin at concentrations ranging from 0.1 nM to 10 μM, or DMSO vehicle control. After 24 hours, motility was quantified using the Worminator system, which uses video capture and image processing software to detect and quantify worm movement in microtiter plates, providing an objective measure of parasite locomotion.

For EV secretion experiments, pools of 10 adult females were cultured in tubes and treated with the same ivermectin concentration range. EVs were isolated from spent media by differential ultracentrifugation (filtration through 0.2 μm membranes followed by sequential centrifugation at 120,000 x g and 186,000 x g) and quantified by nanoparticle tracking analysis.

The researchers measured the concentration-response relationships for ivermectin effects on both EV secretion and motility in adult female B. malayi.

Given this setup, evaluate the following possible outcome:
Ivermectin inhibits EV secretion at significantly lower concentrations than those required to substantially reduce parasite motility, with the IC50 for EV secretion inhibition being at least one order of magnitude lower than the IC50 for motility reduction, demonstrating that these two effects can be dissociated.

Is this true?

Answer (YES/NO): YES